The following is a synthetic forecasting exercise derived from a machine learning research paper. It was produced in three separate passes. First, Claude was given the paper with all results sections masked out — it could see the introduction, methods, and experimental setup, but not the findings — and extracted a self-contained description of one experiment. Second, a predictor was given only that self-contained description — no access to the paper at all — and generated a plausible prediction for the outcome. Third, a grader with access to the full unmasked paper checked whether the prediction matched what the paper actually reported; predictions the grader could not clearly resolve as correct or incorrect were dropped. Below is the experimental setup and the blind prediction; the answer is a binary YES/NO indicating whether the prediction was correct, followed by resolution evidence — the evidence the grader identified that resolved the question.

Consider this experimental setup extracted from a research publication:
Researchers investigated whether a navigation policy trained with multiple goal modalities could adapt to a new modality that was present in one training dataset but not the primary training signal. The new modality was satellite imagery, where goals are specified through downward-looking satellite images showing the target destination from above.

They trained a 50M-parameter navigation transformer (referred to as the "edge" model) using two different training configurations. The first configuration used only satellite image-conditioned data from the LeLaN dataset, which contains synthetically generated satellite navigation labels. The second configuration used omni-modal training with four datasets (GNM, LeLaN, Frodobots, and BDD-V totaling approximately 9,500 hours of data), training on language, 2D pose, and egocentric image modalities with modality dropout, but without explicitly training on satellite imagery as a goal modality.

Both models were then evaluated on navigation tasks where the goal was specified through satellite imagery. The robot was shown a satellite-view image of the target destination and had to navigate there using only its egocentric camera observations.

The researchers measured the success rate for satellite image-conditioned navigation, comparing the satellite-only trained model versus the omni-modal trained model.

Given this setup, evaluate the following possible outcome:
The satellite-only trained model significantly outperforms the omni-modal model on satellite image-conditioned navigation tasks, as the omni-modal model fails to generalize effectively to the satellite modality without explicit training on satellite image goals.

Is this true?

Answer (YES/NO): NO